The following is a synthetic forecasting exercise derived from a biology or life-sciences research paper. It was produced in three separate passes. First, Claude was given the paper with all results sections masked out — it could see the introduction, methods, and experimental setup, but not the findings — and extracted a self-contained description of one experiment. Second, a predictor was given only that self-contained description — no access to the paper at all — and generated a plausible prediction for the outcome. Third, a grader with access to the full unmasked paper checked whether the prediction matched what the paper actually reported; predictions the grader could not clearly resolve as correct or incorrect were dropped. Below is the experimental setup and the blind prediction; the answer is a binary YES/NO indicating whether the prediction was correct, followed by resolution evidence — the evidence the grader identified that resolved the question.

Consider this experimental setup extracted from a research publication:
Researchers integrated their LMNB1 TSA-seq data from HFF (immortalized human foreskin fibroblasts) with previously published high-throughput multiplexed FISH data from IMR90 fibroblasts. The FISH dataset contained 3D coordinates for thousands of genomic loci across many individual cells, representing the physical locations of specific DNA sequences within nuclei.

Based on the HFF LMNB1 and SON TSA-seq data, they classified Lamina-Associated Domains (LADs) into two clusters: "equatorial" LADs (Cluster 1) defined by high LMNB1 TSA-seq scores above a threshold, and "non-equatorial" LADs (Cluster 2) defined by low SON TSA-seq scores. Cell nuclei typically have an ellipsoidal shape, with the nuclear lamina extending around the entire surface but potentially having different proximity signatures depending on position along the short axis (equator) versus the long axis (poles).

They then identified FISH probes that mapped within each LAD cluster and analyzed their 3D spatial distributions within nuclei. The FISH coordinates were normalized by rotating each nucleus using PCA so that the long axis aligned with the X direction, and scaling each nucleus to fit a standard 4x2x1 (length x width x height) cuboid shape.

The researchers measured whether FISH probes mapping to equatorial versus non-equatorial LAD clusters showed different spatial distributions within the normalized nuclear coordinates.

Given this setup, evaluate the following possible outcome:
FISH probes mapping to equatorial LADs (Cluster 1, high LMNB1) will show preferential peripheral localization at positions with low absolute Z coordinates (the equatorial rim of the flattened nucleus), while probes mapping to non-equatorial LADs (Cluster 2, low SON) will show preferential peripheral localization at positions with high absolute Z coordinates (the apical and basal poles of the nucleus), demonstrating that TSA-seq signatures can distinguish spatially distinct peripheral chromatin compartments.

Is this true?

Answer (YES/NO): NO